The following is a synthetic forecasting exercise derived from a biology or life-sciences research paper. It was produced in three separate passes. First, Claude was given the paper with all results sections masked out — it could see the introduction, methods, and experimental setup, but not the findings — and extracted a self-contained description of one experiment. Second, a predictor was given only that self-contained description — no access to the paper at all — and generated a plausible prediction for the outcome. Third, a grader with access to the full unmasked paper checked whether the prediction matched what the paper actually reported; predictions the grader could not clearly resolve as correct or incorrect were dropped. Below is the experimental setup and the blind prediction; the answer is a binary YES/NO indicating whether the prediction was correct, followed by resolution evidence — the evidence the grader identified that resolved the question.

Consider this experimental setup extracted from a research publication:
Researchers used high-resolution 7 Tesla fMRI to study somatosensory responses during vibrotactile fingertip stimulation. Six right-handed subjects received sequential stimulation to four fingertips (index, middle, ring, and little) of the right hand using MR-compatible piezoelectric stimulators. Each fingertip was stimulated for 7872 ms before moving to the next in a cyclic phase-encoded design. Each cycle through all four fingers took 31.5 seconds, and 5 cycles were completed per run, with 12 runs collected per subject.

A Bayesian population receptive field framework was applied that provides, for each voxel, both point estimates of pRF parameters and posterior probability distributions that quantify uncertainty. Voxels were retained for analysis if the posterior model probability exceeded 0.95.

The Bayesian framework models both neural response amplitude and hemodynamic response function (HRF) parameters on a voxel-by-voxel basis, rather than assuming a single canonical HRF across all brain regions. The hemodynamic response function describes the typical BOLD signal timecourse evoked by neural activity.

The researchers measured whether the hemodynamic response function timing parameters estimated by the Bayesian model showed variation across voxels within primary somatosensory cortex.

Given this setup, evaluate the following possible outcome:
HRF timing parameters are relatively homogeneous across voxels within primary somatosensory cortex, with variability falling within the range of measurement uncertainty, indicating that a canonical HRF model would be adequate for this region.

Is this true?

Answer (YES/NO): NO